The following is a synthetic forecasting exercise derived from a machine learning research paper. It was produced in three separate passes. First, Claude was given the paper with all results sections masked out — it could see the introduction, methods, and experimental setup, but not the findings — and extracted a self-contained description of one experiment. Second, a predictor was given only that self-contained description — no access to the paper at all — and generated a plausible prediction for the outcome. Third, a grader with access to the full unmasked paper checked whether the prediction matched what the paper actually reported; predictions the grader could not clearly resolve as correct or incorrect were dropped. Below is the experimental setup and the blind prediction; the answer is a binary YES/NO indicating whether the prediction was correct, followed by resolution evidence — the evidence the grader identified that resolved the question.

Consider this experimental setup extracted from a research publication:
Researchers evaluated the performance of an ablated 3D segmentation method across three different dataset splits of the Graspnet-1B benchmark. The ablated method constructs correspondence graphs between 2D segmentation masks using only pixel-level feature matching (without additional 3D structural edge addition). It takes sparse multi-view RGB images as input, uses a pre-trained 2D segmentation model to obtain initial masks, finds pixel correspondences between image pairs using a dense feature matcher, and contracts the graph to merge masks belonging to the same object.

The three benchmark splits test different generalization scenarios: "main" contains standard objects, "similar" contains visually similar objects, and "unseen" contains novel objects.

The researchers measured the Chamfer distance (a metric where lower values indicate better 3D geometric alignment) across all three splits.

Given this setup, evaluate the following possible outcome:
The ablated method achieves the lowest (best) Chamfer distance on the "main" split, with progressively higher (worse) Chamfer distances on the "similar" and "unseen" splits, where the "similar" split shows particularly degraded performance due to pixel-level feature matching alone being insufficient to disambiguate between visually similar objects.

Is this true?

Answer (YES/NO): NO